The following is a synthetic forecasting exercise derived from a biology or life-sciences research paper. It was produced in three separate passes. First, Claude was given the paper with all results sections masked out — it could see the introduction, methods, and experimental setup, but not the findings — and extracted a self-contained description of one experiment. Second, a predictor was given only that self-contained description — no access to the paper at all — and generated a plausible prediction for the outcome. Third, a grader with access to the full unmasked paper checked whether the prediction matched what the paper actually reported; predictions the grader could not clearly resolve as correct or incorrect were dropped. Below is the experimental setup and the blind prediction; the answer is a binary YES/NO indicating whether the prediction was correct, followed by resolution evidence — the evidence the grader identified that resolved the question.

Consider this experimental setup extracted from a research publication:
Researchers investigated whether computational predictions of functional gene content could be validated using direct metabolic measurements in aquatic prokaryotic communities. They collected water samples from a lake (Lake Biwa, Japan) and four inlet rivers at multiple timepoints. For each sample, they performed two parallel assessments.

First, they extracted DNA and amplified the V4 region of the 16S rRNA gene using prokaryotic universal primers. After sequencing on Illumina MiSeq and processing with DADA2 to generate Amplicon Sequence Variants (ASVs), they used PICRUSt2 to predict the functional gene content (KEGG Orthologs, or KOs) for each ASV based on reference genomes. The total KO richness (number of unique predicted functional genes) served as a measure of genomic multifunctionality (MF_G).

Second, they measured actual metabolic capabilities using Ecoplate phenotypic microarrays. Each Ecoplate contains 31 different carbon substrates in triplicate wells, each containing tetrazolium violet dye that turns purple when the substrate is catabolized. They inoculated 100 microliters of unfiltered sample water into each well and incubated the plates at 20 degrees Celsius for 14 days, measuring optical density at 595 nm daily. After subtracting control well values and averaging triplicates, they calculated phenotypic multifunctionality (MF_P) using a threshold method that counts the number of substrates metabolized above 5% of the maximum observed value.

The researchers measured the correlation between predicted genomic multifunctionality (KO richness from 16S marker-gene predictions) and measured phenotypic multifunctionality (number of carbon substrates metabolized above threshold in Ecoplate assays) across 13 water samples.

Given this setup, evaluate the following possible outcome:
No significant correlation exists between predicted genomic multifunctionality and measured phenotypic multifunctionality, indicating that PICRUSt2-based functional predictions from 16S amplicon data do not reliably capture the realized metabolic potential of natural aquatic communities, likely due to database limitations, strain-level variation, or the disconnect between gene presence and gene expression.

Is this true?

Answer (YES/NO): NO